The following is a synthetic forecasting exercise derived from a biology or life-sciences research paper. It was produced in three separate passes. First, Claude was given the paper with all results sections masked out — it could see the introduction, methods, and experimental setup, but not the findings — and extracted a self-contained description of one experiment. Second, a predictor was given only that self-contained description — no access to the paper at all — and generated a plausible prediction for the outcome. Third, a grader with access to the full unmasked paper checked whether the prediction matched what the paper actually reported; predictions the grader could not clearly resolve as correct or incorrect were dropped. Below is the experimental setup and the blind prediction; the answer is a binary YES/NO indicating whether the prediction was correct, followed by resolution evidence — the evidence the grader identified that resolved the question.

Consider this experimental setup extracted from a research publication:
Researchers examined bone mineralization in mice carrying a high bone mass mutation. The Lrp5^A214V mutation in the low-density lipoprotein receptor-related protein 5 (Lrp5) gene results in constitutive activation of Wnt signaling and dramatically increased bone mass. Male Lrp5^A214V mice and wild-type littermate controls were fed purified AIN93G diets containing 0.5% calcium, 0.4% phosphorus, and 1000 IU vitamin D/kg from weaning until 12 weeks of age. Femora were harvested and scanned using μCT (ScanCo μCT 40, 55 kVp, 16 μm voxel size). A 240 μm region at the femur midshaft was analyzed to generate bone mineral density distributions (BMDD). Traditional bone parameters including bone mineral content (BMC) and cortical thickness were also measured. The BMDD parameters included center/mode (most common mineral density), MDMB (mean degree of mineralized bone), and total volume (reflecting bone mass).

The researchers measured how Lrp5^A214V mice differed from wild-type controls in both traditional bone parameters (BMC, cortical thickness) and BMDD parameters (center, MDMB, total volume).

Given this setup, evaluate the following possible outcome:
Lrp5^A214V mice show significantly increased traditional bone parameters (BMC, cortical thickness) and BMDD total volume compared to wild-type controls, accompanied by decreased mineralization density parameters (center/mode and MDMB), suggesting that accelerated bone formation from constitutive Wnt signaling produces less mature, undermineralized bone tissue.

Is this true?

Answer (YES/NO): NO